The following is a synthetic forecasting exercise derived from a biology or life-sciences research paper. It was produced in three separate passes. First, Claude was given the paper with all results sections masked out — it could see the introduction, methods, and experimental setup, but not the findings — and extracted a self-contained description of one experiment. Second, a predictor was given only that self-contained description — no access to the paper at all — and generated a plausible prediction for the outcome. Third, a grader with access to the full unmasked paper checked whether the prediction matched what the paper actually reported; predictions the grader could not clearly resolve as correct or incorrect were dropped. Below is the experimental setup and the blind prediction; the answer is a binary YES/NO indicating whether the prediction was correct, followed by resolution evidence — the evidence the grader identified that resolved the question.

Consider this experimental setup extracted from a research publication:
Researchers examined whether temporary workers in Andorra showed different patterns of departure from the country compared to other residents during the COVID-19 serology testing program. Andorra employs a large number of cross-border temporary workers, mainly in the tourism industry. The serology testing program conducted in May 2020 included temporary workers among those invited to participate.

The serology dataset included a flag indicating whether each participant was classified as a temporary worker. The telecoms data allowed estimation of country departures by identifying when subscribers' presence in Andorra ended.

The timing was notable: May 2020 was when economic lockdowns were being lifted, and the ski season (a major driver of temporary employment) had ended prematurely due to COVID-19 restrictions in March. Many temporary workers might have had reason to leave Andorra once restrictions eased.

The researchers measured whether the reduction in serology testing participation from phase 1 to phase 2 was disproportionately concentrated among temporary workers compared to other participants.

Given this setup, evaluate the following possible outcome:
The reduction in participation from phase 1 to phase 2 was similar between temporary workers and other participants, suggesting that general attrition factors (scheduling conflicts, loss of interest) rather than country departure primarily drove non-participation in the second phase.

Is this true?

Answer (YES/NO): NO